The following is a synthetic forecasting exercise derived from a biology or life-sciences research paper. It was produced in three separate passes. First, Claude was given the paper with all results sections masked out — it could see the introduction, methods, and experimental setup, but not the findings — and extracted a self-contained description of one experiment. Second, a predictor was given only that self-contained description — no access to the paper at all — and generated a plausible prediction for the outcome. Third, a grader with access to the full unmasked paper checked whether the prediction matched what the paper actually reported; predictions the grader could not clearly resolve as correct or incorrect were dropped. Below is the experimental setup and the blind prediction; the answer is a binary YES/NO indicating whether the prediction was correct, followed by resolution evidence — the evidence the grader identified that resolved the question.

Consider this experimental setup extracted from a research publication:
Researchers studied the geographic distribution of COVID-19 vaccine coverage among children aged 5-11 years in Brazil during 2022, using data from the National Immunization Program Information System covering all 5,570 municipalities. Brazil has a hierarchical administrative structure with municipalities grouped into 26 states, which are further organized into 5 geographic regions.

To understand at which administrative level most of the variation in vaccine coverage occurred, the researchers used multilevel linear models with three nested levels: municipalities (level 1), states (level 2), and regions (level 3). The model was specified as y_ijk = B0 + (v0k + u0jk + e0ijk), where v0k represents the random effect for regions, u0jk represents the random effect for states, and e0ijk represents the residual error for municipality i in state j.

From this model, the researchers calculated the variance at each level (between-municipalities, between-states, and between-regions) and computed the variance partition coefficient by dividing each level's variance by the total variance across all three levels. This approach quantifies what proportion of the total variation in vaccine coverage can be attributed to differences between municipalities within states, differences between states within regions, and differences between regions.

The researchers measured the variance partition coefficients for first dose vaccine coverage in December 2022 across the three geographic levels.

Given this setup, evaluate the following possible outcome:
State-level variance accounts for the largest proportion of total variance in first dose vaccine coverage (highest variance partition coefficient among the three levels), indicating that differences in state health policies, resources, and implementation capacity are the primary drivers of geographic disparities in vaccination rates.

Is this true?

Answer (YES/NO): NO